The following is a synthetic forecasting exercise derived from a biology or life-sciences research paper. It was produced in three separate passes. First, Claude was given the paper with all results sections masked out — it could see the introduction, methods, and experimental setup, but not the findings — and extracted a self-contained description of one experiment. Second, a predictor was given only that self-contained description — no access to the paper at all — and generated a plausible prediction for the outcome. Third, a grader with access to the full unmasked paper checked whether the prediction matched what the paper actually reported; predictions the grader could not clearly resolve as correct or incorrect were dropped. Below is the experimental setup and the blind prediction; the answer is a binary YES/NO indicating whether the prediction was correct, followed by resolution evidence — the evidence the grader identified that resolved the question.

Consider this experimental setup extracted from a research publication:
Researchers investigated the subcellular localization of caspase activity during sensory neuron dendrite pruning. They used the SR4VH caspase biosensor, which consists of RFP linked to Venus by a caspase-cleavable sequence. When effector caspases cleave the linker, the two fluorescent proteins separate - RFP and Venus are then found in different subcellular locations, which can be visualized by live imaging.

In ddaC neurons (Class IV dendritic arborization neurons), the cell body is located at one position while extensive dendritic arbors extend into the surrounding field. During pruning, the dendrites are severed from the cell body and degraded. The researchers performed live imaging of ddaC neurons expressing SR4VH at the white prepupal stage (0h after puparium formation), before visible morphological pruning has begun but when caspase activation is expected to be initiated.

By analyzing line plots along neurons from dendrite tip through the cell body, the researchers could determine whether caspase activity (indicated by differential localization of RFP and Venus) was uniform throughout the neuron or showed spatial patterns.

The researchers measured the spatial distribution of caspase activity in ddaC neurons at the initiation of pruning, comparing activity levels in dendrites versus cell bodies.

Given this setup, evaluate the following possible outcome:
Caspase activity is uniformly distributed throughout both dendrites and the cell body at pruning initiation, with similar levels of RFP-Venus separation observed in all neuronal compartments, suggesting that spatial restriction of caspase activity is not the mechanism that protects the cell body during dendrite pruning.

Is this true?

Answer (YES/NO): NO